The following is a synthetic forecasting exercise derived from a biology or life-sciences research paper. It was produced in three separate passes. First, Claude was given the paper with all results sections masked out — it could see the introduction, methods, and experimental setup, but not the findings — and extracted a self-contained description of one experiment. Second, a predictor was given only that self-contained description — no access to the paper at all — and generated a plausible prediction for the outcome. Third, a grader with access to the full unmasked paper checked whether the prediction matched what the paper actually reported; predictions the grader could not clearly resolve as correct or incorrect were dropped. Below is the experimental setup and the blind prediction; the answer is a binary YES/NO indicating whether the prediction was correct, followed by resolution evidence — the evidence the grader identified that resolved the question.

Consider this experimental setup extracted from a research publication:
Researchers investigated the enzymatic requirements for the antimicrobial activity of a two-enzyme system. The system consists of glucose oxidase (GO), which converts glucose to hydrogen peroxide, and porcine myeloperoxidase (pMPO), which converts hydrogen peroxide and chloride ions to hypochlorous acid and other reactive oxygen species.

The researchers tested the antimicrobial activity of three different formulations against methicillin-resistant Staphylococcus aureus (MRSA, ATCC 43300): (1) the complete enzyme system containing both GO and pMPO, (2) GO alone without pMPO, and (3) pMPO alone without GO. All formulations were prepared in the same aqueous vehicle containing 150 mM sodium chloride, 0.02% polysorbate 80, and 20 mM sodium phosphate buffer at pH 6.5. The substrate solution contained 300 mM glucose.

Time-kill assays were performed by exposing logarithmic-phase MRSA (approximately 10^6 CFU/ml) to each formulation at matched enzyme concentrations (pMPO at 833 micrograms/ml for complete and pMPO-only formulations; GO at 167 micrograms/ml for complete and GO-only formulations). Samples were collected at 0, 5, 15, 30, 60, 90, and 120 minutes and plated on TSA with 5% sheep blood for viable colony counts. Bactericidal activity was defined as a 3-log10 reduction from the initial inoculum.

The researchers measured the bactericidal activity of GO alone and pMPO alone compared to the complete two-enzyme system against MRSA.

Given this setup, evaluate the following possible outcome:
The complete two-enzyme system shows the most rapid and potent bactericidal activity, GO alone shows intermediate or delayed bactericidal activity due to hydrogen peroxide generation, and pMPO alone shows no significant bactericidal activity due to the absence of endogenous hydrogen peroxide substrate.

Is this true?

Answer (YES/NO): NO